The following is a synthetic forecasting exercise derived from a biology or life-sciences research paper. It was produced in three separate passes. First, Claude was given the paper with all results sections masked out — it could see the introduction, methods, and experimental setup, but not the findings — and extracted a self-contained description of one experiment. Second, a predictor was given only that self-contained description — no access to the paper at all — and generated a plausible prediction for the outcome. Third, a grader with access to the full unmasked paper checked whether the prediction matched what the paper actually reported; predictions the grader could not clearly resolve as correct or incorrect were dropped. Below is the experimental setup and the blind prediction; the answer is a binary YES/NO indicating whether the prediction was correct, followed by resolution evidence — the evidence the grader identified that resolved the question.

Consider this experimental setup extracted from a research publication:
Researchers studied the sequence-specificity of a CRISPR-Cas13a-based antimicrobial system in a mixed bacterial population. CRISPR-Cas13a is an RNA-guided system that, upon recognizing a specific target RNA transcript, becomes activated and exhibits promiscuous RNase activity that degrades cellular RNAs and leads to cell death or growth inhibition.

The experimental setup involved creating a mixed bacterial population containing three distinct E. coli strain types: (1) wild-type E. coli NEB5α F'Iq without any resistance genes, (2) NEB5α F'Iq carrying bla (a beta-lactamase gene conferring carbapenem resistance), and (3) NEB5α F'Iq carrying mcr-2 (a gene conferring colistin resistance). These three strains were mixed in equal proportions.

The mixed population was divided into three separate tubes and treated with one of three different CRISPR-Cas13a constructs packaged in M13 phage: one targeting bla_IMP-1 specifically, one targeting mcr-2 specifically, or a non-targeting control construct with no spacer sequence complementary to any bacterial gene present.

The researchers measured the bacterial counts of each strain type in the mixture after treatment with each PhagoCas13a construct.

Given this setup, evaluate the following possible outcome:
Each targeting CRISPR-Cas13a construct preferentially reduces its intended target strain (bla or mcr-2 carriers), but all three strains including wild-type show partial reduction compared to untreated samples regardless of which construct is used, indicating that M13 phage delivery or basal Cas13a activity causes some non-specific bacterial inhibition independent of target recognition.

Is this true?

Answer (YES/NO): NO